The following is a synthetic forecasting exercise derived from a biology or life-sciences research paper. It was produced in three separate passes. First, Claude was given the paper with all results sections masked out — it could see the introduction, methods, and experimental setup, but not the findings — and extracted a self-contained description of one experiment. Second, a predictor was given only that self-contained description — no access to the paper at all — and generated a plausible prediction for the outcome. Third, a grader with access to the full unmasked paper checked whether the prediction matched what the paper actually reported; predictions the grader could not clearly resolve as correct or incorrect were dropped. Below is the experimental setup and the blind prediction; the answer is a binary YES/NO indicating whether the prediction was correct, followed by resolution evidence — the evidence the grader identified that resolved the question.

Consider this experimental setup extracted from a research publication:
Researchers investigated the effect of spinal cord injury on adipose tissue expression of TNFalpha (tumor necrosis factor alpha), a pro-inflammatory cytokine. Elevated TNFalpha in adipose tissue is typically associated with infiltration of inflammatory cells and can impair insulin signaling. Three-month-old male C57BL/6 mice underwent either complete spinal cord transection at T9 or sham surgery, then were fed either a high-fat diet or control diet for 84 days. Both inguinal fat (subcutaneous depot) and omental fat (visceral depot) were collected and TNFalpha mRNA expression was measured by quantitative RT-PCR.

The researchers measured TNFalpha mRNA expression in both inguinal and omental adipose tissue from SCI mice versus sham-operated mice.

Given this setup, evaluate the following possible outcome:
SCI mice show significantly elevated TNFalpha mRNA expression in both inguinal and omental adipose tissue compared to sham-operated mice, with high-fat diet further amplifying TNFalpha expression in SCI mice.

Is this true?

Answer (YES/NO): YES